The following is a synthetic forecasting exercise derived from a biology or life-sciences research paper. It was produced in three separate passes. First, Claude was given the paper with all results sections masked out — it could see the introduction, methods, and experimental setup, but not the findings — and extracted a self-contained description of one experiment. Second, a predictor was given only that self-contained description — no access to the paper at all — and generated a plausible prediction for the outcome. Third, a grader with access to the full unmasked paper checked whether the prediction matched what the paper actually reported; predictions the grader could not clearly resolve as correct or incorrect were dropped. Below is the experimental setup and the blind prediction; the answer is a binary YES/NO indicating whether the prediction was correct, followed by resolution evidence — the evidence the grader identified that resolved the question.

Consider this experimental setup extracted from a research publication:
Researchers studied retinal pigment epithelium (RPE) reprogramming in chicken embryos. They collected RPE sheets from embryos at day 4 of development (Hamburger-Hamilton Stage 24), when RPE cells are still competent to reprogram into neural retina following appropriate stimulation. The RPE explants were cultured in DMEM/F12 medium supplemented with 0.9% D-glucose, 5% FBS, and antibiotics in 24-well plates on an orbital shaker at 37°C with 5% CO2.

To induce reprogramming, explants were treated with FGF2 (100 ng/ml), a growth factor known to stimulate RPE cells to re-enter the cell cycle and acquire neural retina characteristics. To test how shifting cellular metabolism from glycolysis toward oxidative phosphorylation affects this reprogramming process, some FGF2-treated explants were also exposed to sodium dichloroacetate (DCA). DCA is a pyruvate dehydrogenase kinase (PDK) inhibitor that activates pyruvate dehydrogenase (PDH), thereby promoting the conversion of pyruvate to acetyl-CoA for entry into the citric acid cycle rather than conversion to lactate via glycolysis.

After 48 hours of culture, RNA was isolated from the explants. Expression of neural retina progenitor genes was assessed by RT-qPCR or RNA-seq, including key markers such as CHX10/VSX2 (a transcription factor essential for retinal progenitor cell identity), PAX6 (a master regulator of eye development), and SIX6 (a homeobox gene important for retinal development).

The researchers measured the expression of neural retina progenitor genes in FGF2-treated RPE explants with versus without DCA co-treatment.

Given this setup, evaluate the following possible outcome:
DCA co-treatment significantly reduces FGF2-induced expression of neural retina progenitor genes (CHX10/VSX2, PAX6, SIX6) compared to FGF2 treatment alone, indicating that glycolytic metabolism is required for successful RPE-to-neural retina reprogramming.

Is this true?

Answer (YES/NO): NO